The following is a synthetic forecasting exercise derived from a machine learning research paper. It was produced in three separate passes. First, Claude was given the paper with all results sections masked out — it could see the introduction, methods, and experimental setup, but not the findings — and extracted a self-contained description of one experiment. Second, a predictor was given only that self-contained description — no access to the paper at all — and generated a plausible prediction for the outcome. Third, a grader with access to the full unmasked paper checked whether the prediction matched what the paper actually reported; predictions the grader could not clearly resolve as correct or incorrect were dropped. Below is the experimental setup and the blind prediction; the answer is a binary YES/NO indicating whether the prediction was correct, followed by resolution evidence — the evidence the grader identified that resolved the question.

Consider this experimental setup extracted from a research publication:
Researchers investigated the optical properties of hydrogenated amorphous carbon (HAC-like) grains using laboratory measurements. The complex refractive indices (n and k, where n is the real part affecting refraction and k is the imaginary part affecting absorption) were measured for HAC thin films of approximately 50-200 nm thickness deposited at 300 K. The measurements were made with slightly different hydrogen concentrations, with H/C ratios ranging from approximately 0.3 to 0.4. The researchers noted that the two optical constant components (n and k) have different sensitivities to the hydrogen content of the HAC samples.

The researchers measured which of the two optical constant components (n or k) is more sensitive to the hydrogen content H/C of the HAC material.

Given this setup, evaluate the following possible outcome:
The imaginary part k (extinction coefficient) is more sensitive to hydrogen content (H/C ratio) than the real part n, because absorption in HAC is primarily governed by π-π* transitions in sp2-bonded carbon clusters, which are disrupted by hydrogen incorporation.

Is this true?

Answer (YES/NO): YES